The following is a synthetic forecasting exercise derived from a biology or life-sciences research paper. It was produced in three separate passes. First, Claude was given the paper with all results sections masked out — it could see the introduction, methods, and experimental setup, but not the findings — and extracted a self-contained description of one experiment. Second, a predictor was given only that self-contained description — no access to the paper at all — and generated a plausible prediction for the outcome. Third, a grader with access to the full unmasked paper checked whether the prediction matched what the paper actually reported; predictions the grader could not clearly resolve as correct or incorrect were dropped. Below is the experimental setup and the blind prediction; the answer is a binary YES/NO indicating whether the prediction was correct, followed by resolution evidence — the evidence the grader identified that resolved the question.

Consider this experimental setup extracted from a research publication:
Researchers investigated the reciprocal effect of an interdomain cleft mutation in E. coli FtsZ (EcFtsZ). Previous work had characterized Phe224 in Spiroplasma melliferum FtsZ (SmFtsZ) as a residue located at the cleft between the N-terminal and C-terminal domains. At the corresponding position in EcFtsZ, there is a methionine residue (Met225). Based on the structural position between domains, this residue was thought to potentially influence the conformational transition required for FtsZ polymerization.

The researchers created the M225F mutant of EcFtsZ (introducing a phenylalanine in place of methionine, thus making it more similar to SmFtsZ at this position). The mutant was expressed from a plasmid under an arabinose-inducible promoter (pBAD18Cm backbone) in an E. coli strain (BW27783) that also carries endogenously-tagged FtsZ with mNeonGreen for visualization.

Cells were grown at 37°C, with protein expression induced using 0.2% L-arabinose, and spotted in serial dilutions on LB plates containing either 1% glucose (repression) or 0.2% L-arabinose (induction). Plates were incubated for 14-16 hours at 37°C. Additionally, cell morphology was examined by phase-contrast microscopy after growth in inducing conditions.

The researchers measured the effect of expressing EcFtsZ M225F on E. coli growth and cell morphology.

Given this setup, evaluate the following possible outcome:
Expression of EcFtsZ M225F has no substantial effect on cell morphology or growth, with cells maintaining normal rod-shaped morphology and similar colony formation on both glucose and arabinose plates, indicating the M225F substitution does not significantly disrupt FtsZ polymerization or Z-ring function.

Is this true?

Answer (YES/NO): NO